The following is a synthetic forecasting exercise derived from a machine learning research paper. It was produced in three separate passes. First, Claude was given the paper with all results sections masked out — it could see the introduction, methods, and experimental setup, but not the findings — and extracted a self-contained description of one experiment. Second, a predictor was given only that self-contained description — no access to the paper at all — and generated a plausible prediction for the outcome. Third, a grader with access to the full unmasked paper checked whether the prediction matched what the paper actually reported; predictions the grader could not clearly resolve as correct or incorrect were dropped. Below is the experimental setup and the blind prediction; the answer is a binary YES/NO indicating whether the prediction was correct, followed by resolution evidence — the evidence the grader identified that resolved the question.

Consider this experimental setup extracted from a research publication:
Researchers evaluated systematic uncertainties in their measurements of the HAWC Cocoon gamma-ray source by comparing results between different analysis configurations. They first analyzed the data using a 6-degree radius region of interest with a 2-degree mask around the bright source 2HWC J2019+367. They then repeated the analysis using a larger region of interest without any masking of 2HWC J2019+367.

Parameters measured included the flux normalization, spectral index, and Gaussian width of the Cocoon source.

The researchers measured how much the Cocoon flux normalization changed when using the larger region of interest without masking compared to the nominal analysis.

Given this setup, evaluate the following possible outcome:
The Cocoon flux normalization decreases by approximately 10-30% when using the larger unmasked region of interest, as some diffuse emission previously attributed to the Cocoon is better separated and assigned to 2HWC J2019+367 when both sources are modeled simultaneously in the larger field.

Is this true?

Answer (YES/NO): NO